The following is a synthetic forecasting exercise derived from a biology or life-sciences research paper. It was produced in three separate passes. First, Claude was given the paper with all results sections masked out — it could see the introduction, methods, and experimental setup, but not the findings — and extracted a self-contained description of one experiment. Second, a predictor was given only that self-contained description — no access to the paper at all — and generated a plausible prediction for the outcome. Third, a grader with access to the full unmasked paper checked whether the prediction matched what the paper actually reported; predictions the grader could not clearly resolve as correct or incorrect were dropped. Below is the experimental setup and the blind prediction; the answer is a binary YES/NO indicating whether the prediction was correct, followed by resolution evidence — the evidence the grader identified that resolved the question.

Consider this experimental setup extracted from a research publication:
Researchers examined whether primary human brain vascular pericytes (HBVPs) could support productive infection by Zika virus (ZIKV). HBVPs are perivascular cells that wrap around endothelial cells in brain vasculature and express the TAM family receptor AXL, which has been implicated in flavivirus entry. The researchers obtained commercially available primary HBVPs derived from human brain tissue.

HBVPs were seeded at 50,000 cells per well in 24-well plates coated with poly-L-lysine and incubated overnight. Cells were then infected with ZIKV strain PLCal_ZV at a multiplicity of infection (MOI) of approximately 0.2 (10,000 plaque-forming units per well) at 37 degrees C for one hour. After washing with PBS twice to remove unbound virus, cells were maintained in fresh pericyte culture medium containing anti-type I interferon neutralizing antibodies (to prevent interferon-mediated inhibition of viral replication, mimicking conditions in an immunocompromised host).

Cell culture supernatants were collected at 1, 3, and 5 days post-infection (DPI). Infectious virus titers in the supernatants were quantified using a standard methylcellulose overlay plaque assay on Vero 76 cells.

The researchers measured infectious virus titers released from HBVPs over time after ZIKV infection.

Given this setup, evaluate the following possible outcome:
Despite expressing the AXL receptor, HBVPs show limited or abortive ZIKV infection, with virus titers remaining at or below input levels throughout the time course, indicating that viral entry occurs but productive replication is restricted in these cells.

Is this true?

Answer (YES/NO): NO